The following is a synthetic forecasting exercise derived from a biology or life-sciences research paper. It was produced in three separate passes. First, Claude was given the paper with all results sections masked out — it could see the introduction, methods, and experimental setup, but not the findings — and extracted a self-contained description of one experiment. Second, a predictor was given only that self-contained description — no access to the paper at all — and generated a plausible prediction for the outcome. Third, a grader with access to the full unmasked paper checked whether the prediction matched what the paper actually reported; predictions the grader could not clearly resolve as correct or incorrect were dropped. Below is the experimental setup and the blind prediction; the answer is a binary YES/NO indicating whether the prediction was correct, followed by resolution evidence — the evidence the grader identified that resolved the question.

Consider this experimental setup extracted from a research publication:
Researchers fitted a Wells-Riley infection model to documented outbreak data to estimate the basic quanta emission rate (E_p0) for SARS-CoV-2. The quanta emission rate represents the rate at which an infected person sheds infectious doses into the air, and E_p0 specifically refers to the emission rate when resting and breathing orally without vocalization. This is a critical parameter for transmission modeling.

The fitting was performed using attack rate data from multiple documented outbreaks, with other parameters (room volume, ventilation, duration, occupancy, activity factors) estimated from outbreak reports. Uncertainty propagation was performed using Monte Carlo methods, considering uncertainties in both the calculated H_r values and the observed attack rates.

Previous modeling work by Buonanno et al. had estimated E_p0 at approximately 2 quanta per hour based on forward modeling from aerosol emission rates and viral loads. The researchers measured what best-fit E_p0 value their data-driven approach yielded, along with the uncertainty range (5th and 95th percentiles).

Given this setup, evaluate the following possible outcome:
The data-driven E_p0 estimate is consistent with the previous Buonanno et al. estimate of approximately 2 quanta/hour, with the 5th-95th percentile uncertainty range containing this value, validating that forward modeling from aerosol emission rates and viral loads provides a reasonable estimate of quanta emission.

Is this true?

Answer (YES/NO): NO